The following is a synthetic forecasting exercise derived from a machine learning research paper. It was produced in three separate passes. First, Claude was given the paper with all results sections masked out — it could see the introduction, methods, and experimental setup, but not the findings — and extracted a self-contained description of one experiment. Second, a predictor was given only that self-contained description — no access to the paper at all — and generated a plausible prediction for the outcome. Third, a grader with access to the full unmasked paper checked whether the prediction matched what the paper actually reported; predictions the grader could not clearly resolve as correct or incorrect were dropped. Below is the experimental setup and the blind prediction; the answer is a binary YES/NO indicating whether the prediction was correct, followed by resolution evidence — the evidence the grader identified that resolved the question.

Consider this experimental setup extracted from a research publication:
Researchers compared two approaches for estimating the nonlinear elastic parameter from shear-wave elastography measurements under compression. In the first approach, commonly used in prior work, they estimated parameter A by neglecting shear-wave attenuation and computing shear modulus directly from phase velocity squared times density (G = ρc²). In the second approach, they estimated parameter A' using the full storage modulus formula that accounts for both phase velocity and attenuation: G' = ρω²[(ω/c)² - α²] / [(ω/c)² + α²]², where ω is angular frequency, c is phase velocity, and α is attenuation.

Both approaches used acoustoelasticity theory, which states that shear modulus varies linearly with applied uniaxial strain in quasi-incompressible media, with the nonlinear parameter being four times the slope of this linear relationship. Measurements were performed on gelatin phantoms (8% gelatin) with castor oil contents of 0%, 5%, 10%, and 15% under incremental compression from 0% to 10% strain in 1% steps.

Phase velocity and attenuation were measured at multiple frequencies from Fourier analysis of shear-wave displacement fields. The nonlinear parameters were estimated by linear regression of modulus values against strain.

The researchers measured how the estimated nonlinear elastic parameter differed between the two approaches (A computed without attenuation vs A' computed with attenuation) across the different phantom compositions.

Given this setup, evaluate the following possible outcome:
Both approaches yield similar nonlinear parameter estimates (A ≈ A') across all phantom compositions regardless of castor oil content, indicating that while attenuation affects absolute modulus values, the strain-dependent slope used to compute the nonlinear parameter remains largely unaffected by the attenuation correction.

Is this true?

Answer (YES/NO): NO